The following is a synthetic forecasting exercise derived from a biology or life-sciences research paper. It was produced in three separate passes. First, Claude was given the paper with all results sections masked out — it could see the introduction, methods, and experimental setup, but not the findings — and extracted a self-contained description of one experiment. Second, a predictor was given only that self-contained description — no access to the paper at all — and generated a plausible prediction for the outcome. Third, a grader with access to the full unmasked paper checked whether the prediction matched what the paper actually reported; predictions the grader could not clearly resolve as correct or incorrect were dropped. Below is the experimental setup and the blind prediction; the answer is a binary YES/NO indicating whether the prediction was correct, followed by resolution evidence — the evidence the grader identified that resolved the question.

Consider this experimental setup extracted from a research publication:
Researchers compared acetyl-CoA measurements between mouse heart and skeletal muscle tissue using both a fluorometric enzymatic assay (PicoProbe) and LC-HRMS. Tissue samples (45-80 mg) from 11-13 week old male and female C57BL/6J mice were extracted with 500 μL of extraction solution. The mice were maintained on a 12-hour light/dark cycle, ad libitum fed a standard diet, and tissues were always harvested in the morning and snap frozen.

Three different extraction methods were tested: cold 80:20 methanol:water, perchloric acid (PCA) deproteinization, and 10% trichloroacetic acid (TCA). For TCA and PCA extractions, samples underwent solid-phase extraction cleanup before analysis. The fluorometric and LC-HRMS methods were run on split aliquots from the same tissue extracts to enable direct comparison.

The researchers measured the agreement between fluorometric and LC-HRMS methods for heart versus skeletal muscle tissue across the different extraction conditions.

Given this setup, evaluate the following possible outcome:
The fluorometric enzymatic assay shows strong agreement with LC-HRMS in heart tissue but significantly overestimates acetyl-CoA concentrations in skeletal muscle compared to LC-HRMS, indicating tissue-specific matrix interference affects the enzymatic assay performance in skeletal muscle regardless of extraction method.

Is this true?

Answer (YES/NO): NO